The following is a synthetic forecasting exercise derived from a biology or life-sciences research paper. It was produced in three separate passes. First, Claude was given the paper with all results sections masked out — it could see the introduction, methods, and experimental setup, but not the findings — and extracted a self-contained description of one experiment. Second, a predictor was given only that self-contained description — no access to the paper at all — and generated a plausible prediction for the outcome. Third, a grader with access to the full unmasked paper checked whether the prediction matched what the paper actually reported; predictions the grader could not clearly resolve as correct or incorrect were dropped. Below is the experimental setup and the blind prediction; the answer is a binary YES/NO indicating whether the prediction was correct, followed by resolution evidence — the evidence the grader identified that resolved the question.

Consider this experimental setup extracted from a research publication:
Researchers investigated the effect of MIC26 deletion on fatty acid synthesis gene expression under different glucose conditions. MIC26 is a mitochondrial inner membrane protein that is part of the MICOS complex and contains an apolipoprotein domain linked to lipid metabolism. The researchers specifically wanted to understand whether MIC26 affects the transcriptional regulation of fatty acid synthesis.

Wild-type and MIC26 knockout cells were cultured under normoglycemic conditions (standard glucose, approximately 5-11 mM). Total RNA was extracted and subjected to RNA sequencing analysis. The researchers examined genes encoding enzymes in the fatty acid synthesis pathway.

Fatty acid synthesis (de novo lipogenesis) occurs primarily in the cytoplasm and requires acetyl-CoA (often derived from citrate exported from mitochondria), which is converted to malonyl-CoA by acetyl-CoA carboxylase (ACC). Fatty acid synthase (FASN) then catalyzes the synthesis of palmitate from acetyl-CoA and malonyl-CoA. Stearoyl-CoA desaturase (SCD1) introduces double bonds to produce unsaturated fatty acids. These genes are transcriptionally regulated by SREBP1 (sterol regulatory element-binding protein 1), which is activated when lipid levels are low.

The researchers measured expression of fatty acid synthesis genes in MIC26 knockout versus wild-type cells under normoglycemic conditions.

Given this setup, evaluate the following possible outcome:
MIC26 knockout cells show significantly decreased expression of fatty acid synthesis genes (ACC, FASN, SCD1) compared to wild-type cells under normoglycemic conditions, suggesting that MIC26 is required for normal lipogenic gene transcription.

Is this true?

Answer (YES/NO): NO